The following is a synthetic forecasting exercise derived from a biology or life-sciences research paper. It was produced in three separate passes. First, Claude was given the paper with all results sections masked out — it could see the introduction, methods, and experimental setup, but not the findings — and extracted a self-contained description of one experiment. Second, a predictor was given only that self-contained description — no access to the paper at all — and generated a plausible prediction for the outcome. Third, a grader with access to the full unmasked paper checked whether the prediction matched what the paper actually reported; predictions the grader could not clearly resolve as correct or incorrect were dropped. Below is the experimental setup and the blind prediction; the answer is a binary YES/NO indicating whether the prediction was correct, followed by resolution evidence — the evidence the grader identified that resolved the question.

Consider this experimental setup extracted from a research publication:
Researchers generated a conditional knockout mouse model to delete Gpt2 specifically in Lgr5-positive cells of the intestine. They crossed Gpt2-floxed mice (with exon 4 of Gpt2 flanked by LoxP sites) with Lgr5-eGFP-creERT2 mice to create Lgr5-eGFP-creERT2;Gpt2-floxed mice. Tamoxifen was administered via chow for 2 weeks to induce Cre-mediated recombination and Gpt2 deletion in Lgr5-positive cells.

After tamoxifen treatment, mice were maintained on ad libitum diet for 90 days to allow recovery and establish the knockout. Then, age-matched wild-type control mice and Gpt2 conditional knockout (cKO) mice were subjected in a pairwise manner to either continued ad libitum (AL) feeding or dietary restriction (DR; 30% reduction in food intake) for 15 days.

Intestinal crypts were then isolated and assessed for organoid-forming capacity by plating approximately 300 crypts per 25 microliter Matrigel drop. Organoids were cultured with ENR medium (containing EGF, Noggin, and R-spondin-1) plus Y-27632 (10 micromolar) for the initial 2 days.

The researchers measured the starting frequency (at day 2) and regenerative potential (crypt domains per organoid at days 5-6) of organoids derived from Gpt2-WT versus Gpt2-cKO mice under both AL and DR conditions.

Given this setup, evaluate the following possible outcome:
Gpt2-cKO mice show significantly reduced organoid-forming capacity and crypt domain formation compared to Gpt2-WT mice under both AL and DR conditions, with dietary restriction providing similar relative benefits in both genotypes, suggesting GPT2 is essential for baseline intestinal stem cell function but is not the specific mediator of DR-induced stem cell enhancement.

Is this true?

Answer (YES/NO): NO